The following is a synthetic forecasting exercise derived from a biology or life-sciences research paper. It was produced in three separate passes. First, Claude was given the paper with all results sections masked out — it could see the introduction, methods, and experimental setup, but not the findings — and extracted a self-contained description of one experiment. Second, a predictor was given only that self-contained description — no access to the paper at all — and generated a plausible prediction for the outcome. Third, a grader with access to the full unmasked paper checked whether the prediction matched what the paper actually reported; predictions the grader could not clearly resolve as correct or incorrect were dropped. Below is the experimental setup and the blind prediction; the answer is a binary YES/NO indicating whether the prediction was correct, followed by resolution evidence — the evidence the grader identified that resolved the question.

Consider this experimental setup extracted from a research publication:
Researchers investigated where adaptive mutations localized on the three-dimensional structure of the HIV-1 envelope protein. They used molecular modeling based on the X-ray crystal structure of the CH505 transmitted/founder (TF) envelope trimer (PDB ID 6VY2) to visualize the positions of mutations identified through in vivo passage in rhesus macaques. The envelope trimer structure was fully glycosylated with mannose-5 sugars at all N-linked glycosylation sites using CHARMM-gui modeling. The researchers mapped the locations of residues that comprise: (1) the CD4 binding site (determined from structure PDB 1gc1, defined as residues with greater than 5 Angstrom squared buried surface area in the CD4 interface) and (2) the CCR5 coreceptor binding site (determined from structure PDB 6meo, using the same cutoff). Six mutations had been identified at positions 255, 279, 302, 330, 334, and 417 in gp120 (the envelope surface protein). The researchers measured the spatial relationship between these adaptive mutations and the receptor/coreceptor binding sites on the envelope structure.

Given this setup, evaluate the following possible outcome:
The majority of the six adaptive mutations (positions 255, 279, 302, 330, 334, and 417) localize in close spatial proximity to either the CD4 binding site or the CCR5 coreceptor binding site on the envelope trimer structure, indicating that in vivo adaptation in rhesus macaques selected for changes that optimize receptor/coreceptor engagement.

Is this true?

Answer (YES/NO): YES